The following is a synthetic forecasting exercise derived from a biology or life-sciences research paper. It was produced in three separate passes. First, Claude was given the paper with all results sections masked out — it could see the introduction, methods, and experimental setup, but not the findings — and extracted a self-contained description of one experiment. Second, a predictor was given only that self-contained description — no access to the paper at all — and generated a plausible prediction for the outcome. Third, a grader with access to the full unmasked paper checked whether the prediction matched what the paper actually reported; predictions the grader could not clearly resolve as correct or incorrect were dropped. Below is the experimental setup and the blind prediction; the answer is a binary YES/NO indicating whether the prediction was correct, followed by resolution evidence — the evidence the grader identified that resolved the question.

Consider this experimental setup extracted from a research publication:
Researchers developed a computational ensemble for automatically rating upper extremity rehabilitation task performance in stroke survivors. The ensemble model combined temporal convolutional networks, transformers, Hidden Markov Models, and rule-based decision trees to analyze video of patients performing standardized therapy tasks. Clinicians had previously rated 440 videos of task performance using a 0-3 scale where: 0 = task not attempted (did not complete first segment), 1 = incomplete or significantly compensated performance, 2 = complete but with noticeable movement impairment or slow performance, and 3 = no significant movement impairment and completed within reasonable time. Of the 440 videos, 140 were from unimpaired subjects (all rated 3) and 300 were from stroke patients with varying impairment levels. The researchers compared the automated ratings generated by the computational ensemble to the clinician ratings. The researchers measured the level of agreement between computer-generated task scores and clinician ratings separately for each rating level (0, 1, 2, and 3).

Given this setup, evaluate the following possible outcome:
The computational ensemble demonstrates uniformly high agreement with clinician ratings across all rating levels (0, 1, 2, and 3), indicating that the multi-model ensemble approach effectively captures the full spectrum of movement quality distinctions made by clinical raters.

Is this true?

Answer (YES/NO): NO